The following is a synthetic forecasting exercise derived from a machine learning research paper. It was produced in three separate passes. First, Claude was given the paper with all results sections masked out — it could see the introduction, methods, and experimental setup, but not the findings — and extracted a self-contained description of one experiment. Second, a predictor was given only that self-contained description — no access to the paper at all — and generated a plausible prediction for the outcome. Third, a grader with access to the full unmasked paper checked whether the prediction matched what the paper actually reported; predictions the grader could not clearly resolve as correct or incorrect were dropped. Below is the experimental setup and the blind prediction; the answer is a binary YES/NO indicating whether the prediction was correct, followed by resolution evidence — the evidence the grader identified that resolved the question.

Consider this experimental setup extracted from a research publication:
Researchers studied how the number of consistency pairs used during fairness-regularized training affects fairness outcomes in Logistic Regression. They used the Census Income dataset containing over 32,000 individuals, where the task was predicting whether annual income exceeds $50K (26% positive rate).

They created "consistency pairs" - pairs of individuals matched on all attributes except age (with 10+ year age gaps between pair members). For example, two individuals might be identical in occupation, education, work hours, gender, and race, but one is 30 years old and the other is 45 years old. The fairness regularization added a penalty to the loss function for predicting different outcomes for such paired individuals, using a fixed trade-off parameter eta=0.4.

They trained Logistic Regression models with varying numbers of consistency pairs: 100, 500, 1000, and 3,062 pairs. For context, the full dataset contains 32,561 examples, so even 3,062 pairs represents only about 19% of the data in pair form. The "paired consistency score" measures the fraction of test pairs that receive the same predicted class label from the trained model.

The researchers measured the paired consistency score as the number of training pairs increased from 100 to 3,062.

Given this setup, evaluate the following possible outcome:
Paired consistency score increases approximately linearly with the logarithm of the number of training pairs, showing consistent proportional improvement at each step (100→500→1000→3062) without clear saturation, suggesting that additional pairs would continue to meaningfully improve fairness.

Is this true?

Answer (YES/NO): NO